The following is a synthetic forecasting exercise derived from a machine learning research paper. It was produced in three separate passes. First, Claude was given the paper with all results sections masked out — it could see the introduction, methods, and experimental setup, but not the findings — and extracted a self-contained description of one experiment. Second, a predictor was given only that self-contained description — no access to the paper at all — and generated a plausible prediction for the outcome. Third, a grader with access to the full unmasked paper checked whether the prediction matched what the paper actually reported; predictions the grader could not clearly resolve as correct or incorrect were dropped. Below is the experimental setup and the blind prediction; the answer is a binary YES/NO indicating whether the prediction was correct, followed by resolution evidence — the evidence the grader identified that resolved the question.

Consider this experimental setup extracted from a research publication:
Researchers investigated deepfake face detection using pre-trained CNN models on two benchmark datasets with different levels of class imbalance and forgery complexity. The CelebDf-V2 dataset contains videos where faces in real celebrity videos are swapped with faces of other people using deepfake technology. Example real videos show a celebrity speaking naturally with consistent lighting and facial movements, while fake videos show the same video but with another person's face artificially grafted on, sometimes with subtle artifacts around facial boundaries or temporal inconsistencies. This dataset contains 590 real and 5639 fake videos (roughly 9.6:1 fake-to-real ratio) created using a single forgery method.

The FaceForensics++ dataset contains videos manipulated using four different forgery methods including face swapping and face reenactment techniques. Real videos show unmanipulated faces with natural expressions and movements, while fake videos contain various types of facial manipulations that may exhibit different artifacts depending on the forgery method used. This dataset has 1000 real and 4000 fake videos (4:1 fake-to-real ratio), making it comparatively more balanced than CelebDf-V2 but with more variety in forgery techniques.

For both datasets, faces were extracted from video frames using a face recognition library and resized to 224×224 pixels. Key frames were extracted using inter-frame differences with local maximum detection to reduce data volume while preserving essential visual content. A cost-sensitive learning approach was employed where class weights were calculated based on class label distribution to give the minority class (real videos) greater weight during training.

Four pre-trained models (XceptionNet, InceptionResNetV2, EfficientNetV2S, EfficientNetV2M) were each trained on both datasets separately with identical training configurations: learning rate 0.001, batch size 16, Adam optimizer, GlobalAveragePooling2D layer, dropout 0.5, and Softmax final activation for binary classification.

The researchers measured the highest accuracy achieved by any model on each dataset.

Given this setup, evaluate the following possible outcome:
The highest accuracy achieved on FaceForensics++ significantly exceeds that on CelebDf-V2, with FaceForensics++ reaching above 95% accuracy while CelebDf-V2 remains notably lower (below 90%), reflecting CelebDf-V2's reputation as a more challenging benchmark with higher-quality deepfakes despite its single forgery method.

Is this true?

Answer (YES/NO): NO